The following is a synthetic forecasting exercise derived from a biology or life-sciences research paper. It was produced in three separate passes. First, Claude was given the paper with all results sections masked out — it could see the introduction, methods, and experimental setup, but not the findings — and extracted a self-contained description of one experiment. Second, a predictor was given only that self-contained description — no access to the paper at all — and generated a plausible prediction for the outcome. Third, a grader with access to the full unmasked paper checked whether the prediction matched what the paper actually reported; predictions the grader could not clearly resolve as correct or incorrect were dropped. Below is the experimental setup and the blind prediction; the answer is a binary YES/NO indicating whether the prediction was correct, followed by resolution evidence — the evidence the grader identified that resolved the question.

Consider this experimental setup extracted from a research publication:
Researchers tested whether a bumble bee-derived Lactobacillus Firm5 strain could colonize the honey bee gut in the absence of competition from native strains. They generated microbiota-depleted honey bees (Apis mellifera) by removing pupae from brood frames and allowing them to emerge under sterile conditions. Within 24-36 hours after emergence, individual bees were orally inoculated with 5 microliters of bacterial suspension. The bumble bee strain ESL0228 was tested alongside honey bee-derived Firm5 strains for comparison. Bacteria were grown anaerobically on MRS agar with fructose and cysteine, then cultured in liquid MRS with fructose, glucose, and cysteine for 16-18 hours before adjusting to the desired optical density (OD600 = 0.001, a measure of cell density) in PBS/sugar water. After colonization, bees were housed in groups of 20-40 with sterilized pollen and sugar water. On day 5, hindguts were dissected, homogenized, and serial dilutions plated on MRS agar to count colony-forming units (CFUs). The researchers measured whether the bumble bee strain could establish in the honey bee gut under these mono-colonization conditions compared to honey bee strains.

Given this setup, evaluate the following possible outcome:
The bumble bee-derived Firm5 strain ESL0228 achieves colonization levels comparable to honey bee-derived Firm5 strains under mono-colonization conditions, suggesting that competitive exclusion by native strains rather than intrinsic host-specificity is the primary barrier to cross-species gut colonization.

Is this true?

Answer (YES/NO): NO